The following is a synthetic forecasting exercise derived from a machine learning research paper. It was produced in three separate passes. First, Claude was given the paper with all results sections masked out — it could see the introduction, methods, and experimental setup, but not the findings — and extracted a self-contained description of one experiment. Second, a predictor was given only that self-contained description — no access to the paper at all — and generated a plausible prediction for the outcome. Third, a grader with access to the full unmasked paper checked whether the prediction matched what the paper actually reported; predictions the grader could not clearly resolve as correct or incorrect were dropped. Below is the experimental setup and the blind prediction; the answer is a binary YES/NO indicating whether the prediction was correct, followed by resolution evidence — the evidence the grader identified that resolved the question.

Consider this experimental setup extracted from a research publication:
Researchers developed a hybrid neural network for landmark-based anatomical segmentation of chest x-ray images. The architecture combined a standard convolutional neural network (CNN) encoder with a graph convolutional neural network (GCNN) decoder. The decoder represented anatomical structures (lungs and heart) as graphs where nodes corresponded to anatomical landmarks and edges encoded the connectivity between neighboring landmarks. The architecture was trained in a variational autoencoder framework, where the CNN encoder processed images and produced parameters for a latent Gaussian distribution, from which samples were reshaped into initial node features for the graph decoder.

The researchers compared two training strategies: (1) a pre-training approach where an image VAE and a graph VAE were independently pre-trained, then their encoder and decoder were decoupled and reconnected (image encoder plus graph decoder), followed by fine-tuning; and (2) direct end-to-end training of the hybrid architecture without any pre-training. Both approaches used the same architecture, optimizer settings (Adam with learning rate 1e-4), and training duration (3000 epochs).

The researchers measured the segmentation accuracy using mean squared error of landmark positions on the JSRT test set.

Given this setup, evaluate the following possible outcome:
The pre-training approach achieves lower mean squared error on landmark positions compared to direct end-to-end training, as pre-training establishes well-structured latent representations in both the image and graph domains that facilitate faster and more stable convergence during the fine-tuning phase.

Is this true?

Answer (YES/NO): NO